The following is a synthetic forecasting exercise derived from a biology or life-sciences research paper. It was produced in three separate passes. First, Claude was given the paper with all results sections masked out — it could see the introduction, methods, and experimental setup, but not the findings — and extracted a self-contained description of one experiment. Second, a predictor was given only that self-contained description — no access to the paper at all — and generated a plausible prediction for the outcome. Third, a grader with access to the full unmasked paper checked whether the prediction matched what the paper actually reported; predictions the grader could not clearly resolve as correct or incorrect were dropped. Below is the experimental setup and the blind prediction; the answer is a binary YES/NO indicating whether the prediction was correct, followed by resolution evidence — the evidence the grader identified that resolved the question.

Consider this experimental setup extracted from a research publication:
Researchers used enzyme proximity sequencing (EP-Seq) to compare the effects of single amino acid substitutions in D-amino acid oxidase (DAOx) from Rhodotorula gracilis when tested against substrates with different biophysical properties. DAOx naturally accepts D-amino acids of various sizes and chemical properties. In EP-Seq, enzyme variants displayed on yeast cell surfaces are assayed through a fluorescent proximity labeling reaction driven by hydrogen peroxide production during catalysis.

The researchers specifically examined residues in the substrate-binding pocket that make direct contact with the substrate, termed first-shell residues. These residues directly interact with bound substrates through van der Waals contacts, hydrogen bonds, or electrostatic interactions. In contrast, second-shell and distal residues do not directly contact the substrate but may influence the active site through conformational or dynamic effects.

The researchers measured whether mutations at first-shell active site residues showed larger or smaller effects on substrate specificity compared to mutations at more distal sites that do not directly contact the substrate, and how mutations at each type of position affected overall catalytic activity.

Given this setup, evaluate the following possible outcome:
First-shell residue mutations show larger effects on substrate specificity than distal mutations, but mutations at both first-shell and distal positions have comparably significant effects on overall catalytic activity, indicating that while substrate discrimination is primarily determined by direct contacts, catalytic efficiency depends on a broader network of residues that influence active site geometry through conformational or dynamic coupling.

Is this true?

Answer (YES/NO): NO